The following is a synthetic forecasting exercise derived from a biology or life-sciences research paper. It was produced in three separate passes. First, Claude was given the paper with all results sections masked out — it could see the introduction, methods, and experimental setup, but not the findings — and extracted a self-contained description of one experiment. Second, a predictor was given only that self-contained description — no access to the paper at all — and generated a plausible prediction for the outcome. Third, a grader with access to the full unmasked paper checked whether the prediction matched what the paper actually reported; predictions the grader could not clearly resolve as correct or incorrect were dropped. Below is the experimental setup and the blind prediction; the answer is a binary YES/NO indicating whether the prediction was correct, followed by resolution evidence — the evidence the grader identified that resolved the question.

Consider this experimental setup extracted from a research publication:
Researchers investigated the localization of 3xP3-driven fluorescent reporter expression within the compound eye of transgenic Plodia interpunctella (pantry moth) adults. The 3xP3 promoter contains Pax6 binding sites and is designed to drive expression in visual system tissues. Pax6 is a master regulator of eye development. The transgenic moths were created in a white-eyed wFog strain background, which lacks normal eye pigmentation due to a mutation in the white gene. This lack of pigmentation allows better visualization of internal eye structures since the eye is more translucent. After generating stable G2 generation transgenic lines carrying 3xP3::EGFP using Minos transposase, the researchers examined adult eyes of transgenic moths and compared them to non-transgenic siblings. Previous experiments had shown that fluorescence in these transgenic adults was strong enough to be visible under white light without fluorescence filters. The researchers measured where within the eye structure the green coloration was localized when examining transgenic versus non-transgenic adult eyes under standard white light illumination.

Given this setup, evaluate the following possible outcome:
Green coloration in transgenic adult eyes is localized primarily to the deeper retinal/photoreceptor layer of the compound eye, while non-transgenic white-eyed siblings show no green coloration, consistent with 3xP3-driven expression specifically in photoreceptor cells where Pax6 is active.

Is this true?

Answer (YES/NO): YES